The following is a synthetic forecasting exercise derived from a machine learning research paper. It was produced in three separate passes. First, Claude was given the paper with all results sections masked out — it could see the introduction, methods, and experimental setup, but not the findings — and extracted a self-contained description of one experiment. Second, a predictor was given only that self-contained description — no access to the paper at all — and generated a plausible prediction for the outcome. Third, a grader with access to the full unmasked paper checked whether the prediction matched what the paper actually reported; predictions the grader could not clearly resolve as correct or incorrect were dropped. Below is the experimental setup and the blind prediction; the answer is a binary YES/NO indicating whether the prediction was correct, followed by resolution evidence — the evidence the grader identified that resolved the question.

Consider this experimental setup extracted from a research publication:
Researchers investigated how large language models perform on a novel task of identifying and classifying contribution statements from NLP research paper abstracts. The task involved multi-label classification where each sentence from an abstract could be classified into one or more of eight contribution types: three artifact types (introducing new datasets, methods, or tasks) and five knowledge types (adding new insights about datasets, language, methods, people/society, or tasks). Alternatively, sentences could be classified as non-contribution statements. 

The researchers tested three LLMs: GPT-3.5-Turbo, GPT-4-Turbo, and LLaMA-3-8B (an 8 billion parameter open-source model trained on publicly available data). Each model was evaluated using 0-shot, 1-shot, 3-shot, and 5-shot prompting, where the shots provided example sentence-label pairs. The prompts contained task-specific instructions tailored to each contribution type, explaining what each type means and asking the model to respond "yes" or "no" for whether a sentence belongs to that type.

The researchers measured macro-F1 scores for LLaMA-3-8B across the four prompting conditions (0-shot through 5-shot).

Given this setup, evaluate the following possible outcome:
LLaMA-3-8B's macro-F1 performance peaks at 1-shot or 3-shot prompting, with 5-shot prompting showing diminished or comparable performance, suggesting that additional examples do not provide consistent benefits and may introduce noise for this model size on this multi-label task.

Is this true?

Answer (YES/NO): NO